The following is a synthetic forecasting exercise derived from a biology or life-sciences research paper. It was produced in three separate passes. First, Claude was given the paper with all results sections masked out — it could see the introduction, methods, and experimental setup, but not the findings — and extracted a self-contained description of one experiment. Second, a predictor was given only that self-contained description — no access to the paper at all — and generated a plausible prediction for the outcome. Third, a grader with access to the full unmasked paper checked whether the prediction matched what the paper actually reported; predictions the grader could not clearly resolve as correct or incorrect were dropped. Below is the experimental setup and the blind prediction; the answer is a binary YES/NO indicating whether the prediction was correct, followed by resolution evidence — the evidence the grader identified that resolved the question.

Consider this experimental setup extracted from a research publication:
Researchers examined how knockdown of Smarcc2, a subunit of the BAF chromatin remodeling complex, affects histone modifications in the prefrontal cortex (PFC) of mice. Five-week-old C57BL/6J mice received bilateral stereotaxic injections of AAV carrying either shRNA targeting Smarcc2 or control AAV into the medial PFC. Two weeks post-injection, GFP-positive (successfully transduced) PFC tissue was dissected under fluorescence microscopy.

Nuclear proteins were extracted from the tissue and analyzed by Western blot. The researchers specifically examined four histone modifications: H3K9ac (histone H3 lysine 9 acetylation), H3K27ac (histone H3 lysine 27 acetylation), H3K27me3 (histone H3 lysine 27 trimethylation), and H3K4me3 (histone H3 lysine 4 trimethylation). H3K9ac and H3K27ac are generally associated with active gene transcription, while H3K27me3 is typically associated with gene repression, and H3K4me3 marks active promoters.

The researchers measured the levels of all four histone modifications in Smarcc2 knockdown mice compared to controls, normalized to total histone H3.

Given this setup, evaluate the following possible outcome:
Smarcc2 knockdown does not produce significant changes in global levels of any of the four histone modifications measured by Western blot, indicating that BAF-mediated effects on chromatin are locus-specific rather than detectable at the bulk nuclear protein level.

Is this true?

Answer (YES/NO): NO